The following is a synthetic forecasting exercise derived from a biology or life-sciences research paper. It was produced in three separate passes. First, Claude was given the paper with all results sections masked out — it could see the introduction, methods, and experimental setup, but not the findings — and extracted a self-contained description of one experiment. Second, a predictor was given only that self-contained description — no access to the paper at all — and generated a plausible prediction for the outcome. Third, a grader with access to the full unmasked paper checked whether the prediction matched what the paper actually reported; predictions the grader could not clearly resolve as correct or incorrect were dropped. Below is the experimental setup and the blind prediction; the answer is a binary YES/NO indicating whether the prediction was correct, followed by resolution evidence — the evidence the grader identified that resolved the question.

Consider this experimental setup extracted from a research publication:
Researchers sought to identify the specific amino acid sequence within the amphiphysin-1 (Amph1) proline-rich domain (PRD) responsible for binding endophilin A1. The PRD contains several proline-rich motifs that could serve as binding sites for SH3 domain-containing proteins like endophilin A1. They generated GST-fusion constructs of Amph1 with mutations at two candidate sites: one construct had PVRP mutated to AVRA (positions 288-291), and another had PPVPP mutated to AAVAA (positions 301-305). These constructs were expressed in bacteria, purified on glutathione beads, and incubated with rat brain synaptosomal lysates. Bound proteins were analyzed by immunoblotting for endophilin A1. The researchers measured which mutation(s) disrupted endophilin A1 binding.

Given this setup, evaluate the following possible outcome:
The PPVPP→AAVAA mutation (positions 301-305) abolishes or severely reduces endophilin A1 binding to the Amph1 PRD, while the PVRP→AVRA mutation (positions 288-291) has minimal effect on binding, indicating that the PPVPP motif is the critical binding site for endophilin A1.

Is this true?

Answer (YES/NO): YES